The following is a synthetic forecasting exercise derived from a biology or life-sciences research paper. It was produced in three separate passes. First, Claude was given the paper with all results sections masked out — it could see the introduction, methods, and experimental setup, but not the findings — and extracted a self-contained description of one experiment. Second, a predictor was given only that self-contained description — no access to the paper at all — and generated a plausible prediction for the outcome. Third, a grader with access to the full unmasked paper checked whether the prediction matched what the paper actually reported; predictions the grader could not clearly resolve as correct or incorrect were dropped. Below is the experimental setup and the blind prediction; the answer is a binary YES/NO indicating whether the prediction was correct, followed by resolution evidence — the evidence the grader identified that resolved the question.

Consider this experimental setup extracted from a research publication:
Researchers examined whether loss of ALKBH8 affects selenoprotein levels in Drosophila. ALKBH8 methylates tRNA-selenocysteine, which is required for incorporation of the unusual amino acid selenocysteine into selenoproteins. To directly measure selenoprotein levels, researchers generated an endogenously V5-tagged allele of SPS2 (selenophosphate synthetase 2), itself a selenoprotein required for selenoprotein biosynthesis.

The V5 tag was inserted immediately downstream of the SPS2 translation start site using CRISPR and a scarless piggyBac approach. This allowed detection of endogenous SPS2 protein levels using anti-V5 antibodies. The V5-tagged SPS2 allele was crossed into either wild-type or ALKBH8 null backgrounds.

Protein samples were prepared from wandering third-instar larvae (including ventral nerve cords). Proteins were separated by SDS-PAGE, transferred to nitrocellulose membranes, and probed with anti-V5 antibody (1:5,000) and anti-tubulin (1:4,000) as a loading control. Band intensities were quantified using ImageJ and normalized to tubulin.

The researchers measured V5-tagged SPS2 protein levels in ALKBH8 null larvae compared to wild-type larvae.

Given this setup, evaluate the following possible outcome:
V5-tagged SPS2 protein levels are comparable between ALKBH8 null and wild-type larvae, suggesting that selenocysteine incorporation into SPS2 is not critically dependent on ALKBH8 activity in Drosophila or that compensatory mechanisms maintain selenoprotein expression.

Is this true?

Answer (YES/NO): NO